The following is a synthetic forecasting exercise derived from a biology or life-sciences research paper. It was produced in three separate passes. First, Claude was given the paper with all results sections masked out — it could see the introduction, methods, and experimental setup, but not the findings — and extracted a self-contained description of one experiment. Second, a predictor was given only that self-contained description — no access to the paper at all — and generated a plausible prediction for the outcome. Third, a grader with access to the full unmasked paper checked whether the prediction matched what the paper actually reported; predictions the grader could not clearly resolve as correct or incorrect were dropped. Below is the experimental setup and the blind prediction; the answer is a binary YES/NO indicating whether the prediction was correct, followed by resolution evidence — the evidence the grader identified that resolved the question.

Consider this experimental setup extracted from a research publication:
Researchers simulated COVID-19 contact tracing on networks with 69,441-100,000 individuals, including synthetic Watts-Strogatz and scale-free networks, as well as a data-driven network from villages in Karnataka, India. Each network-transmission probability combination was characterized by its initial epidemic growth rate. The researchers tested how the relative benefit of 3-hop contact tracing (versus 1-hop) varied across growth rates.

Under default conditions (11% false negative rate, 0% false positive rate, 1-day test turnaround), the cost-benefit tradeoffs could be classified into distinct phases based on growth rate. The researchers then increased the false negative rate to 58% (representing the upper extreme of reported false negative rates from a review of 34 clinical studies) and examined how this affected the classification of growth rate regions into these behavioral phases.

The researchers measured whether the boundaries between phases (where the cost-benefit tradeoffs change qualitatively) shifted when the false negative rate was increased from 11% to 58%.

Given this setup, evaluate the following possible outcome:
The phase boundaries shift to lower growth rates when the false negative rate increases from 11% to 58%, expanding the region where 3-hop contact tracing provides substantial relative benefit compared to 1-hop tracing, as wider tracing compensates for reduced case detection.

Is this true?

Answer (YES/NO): YES